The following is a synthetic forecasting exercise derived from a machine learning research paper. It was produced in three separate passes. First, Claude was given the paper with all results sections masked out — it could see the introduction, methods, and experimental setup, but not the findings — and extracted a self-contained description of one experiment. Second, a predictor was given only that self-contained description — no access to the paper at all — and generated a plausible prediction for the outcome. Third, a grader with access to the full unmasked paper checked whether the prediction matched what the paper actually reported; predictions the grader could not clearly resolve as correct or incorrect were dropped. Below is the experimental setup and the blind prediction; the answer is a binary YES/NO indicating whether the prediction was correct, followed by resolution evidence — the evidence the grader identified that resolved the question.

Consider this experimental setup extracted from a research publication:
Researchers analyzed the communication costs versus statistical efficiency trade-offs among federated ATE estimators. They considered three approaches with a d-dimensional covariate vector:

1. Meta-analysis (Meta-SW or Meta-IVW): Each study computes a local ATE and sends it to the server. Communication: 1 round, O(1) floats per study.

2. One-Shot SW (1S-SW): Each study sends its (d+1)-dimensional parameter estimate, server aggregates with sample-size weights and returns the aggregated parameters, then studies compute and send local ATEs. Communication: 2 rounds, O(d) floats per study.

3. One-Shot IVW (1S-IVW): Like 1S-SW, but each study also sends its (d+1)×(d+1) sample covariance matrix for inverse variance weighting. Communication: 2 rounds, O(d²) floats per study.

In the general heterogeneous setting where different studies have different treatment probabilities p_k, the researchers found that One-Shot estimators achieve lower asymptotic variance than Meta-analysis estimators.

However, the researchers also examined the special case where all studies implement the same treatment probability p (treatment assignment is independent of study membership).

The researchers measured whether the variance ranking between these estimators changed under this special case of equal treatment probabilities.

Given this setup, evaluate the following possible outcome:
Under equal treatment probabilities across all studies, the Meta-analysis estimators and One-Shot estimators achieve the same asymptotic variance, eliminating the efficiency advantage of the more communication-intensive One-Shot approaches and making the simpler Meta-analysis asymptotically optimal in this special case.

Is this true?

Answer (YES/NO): YES